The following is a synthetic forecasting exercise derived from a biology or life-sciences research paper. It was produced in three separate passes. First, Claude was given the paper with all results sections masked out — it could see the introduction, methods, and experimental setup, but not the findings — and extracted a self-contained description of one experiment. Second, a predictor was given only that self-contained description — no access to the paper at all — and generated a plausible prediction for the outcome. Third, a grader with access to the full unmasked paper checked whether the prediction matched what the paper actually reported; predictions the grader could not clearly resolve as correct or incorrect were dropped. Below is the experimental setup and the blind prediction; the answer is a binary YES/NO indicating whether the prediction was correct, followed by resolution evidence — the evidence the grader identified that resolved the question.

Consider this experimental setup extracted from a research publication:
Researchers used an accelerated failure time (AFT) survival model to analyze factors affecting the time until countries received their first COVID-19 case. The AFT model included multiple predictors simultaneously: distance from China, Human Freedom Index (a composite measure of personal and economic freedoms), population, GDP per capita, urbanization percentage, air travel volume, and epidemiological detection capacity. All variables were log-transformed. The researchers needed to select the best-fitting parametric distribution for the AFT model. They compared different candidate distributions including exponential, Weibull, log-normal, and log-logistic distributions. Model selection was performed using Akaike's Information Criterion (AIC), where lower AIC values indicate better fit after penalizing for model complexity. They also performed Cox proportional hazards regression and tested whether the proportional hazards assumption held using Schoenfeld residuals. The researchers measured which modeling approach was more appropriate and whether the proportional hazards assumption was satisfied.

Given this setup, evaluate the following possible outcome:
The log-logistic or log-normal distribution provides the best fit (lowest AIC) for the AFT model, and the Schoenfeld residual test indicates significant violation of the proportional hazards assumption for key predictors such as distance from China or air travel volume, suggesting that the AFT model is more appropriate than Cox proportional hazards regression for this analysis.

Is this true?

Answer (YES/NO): NO